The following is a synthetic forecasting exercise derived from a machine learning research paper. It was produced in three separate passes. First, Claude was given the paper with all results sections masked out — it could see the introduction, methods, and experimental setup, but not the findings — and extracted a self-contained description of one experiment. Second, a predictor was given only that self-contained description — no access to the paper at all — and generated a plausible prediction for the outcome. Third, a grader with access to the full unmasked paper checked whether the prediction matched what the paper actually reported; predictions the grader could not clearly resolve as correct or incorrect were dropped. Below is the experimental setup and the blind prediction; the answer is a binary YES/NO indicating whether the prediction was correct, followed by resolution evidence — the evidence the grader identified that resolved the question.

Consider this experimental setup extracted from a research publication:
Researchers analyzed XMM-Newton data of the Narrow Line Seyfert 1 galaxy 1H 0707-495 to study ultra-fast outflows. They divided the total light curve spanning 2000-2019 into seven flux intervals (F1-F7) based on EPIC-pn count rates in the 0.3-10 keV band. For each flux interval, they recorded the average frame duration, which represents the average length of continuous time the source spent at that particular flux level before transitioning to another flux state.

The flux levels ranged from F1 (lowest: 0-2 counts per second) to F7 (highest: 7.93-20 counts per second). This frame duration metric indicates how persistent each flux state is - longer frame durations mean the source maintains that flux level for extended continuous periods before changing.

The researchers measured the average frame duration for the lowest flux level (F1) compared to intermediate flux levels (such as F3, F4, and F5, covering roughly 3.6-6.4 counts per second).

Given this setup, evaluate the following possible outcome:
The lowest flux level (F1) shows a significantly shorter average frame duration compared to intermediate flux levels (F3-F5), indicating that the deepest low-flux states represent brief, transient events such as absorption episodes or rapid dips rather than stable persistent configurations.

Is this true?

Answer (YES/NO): NO